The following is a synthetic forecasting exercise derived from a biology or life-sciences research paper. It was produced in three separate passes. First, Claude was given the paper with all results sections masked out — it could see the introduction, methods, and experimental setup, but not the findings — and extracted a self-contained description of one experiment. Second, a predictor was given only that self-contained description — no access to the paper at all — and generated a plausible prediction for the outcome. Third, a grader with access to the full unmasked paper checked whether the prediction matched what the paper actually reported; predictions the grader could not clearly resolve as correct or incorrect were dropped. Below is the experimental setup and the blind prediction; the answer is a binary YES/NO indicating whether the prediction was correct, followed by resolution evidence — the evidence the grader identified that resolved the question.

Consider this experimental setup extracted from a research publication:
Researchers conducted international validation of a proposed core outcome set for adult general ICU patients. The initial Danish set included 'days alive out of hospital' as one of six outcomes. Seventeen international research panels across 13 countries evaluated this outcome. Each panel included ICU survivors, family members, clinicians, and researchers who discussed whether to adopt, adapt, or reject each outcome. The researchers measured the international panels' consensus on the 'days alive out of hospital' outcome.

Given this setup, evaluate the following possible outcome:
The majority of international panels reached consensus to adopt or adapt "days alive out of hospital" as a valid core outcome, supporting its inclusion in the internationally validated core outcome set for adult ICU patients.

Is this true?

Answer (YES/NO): YES